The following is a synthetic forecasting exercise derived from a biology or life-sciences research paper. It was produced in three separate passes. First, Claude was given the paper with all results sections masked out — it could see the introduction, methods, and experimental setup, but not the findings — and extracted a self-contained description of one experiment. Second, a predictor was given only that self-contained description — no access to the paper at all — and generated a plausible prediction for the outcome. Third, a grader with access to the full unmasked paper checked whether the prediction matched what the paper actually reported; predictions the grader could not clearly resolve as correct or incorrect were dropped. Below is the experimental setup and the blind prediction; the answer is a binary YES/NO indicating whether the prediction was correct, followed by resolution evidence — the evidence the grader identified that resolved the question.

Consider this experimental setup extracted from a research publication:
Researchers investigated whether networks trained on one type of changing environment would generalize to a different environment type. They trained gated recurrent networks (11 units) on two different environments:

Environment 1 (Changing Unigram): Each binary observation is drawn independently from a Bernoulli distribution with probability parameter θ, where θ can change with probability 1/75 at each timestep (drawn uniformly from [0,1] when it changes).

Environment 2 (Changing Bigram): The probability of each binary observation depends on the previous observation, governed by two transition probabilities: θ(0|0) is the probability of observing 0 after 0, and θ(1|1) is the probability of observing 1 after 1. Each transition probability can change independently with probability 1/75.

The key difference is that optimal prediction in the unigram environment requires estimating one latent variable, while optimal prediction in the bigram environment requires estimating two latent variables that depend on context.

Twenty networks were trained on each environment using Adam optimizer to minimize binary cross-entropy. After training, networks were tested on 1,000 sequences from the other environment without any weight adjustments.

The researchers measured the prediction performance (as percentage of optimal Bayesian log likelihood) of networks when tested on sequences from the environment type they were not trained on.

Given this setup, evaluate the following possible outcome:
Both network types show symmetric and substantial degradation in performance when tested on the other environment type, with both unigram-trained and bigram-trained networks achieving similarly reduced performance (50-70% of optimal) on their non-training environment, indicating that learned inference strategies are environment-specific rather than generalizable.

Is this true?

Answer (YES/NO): NO